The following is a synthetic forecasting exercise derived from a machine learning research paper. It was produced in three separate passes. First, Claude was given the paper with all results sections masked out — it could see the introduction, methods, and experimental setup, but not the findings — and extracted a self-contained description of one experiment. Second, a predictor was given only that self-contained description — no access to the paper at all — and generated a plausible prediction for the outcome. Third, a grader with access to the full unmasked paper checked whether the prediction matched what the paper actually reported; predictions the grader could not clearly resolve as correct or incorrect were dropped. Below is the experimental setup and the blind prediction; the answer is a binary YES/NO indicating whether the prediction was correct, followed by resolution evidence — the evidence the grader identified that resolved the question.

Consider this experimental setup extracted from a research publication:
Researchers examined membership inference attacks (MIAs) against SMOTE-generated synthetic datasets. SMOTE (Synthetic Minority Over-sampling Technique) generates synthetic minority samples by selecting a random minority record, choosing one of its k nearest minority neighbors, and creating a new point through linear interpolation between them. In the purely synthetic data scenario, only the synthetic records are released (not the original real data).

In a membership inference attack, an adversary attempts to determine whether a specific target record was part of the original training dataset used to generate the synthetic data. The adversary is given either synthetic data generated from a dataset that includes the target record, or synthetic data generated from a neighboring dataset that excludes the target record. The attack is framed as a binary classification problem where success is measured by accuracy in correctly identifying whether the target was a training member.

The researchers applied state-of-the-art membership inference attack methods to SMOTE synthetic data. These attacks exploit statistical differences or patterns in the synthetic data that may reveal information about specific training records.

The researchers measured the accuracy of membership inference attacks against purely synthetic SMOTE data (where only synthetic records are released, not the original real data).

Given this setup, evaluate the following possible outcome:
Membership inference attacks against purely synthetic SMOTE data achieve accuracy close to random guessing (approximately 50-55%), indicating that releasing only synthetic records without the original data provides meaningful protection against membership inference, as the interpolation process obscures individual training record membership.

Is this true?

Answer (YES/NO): NO